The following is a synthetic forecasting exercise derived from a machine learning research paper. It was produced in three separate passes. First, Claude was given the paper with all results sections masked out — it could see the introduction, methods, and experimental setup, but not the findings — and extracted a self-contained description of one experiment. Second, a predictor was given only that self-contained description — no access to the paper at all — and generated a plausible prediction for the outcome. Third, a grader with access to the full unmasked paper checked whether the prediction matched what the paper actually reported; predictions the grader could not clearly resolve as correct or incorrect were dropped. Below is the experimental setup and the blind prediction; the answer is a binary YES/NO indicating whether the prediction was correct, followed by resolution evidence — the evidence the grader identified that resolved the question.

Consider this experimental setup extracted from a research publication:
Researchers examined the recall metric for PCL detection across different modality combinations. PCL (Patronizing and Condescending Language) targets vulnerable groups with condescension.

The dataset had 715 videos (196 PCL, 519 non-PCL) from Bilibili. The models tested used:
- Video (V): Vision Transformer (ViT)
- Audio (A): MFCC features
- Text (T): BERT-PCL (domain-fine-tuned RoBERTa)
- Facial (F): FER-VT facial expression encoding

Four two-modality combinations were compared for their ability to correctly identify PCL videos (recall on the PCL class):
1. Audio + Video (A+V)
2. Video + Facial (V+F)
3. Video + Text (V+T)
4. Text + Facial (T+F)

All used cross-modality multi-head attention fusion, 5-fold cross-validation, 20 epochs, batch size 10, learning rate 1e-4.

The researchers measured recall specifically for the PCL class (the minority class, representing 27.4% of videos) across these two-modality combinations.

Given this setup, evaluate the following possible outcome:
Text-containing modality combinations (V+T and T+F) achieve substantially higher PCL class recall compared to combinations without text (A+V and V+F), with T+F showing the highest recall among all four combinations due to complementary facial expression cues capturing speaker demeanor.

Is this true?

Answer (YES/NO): NO